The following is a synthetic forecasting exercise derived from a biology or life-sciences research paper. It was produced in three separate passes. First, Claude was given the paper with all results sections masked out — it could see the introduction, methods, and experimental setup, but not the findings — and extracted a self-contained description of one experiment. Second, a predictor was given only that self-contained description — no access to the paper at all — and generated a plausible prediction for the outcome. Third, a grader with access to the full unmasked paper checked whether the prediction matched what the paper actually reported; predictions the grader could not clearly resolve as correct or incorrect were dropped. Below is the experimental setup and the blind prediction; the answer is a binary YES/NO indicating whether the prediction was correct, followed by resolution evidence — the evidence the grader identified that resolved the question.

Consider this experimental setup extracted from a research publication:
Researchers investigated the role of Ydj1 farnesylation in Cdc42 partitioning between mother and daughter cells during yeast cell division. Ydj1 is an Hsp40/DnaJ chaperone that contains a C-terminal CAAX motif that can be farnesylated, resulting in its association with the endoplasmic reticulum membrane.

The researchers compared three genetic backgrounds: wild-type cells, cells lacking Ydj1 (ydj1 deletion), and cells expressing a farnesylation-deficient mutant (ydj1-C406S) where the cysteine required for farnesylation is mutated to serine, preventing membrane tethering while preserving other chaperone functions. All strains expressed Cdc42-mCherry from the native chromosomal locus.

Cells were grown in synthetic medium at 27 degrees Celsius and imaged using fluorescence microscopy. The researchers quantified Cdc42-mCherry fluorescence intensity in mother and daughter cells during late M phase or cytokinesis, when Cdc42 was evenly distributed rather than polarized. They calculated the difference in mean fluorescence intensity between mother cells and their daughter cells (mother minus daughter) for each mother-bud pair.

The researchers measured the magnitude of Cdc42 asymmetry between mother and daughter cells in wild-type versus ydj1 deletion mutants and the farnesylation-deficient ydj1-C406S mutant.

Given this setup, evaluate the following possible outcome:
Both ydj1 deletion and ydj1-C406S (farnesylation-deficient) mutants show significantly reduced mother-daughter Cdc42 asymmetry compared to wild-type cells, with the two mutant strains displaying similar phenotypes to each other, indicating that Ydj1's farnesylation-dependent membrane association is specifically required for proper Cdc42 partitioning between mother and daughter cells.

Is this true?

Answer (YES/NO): NO